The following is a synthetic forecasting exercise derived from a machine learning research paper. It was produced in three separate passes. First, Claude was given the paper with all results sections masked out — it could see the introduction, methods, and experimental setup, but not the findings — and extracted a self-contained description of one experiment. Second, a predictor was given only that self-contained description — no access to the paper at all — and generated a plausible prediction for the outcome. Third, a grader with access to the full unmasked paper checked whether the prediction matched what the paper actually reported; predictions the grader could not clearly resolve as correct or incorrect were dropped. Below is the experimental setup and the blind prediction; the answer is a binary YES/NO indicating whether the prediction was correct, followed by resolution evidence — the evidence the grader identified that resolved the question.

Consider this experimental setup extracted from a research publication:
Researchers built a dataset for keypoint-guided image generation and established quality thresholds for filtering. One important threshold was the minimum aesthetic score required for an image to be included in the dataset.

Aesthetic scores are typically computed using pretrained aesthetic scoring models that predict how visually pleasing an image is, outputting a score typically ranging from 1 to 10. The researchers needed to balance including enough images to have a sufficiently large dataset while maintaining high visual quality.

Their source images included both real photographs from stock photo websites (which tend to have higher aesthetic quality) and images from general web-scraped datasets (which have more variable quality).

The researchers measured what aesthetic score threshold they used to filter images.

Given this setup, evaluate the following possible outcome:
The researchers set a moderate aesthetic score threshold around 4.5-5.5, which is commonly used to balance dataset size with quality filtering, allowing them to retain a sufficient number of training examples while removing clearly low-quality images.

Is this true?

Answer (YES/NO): YES